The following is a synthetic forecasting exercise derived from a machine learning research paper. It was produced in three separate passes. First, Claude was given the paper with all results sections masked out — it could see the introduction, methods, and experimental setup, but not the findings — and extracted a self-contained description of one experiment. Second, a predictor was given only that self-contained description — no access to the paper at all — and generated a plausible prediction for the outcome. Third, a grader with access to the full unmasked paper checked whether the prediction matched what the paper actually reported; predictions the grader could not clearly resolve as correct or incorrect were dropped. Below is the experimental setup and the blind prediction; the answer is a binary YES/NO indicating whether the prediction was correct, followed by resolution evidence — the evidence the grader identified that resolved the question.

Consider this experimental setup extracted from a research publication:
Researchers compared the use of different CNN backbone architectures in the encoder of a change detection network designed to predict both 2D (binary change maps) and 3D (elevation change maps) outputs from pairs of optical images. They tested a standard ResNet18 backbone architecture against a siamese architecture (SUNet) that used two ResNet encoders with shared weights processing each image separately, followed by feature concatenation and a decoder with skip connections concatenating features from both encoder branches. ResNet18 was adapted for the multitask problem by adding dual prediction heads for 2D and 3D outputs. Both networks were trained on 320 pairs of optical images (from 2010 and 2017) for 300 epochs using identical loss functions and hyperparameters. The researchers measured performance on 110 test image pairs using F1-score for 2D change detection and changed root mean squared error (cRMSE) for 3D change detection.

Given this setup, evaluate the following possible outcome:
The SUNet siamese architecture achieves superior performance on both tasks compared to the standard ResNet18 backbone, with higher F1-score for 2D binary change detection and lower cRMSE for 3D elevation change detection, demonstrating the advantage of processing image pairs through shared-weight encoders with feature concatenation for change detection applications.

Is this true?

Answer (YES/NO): NO